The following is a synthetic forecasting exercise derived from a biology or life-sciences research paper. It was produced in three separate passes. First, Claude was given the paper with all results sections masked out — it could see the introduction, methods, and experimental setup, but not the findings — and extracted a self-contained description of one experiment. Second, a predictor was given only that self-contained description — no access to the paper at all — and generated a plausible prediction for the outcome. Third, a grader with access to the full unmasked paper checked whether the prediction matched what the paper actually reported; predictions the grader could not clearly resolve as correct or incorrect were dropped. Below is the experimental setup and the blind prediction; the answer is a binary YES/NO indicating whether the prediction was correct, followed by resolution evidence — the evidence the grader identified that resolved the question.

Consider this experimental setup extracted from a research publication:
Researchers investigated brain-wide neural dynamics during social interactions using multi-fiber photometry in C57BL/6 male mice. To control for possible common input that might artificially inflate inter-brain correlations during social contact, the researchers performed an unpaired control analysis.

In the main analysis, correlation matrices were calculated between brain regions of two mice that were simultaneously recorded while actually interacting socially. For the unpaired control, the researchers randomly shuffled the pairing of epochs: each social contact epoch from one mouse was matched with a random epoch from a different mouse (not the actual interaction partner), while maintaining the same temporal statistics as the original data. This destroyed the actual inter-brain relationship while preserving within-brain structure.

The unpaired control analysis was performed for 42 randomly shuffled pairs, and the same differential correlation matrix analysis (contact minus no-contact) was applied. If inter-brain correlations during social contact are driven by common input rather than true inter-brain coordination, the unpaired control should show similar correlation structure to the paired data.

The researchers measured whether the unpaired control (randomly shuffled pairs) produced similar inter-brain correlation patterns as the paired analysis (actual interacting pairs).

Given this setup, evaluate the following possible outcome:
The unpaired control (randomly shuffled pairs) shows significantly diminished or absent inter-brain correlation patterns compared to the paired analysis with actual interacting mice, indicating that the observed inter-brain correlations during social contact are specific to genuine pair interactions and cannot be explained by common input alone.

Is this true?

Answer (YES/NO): YES